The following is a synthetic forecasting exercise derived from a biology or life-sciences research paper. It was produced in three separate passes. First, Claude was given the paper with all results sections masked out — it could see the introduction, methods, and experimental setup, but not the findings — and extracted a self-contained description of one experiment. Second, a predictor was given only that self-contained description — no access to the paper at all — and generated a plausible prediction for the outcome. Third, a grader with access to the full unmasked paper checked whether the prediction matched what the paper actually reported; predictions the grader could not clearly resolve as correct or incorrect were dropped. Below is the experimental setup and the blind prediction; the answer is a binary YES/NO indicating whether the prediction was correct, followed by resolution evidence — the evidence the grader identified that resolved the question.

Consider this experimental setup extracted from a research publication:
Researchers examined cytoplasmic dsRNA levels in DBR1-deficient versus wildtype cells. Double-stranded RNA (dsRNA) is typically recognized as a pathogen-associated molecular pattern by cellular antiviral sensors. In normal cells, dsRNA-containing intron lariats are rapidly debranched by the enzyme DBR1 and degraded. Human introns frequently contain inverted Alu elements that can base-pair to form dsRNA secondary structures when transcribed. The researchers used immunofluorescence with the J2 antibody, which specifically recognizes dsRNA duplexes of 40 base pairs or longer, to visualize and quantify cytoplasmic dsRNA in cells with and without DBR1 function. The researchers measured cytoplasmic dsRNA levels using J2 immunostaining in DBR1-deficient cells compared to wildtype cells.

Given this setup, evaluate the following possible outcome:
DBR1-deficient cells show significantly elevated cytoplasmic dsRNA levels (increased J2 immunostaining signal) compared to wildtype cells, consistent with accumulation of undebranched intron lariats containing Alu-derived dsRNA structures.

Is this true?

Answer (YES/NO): YES